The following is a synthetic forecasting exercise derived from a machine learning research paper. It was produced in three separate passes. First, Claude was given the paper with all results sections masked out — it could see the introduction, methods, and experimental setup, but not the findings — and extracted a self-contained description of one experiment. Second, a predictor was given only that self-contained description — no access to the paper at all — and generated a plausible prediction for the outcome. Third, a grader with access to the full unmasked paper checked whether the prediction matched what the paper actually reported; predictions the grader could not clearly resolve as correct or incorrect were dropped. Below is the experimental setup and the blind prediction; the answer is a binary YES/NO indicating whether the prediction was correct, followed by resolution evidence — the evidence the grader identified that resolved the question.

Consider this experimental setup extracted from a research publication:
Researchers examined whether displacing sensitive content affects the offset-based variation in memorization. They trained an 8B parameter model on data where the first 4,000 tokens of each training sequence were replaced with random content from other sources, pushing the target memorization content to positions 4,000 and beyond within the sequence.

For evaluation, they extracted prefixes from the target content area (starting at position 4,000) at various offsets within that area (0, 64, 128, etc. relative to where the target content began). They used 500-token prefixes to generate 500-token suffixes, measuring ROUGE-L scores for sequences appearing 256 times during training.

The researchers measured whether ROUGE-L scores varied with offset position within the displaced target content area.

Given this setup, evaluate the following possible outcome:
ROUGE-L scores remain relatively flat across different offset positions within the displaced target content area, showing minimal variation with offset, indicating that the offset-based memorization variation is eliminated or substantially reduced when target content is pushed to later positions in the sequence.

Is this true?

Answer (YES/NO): YES